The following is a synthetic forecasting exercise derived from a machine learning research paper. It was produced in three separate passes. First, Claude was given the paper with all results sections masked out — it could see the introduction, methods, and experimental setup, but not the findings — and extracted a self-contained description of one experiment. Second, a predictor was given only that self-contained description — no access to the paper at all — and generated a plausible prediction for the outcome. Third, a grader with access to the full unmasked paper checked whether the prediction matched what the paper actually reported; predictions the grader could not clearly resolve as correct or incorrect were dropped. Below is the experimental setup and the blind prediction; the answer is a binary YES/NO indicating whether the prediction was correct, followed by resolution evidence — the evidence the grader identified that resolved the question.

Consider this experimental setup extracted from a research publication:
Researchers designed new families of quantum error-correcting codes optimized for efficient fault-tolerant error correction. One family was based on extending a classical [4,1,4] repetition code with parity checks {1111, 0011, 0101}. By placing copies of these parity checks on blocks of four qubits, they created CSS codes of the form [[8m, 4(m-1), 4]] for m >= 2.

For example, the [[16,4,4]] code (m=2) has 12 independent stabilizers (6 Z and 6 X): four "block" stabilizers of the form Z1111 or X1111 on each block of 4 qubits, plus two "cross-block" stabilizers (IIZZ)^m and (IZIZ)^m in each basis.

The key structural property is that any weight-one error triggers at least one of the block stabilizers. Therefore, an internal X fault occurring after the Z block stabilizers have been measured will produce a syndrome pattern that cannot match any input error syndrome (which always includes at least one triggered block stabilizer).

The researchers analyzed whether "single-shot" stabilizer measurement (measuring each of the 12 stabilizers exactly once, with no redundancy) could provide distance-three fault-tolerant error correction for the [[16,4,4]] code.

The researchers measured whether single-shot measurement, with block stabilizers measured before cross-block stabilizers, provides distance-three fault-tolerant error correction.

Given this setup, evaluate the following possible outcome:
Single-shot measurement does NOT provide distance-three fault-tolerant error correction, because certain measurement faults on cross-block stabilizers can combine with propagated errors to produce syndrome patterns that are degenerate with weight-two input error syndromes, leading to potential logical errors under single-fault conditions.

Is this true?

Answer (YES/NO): NO